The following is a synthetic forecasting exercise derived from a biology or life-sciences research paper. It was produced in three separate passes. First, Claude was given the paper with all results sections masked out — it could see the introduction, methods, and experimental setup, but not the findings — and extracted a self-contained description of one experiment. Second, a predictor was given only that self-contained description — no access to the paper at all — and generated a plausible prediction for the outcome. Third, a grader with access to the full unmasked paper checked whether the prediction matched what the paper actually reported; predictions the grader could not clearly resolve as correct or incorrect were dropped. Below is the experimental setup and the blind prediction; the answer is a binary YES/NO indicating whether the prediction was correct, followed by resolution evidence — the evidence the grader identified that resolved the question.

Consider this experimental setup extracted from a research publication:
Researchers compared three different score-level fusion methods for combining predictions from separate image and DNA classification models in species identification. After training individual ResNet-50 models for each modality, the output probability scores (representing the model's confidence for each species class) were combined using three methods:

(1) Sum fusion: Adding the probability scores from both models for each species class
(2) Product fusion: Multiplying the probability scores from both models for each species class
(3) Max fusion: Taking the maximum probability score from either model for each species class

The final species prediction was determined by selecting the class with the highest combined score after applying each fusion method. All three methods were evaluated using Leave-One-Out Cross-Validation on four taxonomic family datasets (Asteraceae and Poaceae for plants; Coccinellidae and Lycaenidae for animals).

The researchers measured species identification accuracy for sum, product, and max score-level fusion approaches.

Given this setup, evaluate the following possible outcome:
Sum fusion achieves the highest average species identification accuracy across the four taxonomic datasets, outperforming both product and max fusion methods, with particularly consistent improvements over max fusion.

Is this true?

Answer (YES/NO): NO